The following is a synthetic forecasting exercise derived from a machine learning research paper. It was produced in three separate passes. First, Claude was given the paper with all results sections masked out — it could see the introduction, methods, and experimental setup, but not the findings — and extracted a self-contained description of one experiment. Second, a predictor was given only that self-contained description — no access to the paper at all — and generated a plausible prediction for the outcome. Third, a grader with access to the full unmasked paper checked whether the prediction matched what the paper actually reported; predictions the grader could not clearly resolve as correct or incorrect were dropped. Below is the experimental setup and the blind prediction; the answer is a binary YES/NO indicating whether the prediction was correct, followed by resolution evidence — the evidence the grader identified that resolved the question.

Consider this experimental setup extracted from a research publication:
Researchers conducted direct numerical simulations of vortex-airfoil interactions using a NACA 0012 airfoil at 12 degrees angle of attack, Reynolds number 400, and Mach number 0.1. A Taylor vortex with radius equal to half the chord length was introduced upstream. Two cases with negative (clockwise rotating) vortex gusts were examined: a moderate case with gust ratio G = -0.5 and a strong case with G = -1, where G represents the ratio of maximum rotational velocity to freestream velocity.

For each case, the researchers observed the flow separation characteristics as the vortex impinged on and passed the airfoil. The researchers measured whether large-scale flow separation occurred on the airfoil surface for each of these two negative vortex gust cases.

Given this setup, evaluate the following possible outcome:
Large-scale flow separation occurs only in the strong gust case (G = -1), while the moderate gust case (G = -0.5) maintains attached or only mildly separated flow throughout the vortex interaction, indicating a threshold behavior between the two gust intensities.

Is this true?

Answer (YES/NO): YES